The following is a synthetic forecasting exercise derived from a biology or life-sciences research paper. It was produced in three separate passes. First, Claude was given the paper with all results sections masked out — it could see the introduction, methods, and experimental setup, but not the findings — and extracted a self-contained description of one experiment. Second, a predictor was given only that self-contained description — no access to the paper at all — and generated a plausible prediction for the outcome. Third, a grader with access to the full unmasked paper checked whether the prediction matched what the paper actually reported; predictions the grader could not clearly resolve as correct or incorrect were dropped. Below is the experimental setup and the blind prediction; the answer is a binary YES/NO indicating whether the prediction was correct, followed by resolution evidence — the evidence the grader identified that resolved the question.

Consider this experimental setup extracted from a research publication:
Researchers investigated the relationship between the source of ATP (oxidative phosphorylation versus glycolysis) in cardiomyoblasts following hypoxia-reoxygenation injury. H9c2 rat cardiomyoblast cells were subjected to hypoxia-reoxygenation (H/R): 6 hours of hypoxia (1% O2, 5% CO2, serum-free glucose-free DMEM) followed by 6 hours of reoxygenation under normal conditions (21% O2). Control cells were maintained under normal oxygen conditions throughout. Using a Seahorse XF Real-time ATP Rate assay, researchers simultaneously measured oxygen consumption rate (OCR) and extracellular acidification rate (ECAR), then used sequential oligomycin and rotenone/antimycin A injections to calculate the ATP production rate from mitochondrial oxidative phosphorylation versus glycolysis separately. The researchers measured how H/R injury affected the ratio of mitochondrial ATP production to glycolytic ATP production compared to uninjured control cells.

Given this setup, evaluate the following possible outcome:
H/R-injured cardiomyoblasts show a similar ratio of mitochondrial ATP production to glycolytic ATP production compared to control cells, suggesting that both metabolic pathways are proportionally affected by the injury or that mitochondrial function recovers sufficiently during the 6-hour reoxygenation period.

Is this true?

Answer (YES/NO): NO